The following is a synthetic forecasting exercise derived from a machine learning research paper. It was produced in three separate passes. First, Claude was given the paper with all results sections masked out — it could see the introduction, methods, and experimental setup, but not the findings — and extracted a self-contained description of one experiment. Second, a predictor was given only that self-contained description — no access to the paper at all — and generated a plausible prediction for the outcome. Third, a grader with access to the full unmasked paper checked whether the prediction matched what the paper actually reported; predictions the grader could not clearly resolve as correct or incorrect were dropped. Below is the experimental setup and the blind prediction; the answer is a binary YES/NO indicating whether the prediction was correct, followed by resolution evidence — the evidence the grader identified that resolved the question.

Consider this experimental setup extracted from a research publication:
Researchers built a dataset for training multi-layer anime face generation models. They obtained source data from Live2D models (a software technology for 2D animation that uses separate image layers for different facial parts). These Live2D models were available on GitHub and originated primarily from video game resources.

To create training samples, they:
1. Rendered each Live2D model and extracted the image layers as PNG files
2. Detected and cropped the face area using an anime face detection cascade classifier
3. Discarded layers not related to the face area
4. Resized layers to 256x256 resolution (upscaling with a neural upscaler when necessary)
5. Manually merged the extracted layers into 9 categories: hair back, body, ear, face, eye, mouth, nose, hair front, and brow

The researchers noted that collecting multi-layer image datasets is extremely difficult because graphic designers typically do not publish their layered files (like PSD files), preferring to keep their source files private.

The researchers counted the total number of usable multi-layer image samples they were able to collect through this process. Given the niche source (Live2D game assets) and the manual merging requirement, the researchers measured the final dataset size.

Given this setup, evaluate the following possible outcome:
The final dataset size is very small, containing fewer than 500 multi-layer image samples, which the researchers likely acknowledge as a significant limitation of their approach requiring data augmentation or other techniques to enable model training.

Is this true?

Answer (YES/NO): NO